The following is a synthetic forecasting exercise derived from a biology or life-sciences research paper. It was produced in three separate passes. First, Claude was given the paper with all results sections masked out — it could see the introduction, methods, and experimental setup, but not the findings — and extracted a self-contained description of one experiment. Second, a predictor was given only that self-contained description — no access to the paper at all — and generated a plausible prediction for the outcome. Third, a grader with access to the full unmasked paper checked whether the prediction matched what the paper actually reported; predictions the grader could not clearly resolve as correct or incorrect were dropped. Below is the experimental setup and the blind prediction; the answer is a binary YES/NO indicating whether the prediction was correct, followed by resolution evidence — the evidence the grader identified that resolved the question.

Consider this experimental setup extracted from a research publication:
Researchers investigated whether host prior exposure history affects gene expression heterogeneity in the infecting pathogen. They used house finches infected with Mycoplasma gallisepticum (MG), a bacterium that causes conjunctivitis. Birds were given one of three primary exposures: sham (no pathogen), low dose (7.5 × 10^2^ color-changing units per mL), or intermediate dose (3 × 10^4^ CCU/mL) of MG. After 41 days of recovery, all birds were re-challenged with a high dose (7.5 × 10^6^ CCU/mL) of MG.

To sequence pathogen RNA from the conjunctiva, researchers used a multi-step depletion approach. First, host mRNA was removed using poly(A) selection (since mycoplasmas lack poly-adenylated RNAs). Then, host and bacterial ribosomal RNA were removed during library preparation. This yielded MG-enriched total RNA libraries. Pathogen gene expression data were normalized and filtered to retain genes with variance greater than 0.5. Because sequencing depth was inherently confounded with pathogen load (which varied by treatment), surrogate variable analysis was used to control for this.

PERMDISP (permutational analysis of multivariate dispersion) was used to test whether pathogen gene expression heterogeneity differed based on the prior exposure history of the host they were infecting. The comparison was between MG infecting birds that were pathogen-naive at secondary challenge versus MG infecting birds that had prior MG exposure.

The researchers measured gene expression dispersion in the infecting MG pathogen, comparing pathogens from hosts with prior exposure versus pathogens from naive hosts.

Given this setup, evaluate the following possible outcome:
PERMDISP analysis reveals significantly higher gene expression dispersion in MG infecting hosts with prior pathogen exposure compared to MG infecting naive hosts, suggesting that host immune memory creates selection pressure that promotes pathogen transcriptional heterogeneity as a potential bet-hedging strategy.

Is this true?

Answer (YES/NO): NO